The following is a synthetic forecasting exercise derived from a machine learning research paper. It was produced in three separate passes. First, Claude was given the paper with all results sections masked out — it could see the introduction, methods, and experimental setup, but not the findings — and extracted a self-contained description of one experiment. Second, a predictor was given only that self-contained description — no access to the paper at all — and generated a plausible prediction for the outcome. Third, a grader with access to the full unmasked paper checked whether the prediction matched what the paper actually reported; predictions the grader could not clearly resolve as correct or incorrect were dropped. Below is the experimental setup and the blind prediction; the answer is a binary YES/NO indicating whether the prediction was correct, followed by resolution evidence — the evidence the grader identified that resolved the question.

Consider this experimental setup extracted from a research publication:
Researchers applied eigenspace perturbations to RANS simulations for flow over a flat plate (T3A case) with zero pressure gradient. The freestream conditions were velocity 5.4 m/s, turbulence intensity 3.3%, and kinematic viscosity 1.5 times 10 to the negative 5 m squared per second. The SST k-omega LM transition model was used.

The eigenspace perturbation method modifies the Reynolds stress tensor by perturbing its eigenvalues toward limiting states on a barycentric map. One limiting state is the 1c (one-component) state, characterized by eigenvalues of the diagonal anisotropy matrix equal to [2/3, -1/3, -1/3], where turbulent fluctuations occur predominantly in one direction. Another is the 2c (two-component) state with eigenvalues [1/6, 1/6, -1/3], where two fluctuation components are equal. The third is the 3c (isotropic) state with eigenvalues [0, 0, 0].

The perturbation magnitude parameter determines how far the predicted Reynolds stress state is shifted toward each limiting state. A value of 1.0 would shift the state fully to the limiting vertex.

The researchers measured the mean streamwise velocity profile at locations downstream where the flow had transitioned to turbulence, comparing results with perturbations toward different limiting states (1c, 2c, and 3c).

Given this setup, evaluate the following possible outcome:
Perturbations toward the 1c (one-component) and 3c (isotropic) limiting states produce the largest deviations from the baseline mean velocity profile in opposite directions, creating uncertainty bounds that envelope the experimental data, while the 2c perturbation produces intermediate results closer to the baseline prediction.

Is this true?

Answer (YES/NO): NO